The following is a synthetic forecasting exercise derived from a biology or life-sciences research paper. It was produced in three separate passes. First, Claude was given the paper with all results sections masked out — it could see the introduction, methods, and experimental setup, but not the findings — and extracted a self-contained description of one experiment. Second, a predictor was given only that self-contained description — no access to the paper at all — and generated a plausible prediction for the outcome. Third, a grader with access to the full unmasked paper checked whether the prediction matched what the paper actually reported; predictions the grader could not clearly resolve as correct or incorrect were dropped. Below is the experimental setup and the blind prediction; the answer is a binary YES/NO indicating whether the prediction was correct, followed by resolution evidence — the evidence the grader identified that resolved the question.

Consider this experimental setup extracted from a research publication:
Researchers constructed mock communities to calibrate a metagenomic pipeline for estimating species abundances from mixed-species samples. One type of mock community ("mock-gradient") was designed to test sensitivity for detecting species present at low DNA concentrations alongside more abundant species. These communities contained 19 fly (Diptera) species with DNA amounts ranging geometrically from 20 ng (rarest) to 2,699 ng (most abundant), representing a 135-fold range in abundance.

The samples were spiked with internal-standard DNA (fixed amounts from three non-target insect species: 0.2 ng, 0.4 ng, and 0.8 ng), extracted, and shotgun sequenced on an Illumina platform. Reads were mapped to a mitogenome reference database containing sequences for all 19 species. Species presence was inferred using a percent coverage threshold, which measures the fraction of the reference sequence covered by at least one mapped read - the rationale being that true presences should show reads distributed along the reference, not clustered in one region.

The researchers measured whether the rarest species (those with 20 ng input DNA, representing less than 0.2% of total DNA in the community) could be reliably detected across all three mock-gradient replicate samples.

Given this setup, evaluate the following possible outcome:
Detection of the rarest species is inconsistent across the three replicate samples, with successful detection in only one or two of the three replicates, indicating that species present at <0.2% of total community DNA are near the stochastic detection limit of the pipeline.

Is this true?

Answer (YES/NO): NO